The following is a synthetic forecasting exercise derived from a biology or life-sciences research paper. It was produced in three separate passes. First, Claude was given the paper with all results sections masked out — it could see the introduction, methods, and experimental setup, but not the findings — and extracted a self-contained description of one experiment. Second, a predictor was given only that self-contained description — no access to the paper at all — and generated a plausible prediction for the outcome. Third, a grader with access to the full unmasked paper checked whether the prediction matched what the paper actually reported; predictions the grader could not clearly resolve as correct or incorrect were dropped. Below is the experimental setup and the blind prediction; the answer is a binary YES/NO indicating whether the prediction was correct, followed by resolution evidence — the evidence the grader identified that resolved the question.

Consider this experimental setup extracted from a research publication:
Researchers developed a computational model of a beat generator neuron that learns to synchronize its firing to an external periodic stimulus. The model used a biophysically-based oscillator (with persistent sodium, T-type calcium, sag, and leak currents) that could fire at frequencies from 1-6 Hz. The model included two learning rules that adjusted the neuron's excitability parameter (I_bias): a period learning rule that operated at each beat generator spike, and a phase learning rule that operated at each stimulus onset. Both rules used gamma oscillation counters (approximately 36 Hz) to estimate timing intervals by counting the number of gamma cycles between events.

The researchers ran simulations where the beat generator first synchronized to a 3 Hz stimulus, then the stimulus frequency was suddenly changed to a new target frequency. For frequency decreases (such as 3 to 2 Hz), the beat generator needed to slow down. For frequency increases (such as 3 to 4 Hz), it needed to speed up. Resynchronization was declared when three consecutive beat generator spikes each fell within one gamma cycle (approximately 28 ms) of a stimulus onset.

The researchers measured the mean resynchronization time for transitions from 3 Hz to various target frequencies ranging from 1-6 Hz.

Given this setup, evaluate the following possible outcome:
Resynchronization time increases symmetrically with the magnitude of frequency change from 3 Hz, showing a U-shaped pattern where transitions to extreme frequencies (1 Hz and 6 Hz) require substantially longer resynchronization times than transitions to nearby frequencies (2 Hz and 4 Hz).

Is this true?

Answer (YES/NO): NO